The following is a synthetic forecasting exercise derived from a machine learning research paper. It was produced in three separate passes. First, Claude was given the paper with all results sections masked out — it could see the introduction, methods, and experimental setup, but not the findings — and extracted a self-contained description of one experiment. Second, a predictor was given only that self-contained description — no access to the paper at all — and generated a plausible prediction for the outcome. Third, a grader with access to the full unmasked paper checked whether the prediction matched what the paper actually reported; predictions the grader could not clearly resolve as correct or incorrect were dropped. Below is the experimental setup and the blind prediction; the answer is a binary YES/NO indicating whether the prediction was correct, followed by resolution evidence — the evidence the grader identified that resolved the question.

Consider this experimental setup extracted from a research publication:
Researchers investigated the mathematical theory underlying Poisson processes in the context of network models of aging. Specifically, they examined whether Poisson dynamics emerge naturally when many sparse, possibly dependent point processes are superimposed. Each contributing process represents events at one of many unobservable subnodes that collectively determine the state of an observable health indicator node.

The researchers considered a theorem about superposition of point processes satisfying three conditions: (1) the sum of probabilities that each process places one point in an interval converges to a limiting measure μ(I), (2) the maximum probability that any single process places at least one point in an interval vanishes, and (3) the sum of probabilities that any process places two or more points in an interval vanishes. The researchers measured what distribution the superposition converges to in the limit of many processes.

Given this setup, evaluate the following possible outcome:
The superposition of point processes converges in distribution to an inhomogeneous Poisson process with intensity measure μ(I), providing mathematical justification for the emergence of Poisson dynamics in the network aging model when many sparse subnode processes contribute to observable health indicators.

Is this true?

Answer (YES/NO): YES